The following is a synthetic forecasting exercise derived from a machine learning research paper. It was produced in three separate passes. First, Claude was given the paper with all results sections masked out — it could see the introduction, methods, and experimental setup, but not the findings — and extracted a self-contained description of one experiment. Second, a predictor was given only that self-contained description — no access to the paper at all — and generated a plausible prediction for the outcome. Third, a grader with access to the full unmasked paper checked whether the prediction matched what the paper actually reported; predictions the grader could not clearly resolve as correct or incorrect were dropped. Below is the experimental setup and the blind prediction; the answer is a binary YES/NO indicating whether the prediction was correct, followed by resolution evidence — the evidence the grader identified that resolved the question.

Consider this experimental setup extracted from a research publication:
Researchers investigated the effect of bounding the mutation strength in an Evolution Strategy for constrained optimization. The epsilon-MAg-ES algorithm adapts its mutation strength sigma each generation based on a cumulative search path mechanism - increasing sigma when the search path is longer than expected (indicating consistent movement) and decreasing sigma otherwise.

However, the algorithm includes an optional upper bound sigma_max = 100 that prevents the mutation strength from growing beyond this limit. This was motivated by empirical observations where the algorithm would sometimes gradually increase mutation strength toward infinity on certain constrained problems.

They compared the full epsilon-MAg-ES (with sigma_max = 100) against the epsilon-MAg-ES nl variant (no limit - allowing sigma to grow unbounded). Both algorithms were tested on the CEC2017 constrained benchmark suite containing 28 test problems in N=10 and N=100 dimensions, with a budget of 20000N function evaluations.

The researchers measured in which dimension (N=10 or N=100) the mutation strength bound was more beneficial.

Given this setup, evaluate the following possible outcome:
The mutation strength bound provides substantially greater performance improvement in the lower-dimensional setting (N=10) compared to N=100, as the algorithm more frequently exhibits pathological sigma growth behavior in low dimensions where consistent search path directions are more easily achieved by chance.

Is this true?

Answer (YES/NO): NO